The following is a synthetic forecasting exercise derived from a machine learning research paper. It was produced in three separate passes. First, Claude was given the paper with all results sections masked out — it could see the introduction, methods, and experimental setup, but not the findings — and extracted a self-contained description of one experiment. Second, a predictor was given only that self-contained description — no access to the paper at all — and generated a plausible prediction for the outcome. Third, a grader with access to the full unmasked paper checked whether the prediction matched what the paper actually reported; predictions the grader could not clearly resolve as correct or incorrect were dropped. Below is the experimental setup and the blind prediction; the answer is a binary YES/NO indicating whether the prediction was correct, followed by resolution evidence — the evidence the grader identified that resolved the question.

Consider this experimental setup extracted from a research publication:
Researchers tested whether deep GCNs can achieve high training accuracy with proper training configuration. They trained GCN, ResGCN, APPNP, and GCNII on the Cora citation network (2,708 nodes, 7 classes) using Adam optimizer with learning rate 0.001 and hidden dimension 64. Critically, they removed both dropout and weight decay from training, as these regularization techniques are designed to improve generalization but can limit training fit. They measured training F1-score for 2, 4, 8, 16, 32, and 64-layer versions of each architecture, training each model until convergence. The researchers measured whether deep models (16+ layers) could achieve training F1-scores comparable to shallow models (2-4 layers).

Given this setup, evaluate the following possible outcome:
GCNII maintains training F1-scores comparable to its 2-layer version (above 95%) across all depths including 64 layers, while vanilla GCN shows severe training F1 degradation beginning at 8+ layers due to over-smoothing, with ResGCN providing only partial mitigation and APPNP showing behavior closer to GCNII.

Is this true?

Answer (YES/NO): NO